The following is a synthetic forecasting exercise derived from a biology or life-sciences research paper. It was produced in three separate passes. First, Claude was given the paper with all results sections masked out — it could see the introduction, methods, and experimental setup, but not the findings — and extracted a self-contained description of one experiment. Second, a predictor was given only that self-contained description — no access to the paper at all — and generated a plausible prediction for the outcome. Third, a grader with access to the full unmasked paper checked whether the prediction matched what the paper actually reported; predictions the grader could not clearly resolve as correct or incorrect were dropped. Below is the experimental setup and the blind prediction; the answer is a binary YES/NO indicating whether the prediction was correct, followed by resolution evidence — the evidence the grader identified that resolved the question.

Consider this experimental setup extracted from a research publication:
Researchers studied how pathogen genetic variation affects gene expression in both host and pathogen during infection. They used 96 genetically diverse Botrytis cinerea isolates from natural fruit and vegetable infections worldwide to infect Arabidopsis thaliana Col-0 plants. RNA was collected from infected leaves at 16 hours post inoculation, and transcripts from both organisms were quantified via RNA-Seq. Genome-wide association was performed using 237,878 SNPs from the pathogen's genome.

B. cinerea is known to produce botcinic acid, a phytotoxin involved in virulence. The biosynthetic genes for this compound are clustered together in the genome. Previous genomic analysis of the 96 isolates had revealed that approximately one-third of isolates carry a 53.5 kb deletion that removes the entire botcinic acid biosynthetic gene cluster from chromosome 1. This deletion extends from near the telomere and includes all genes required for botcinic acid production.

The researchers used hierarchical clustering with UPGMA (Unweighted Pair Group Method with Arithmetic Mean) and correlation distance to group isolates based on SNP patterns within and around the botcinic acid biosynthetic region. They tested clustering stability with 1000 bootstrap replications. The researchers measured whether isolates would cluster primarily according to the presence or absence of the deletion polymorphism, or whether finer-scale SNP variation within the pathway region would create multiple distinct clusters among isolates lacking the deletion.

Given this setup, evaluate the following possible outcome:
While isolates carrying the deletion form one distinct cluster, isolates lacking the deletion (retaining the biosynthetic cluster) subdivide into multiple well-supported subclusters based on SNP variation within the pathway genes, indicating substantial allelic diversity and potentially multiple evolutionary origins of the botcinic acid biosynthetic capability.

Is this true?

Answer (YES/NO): YES